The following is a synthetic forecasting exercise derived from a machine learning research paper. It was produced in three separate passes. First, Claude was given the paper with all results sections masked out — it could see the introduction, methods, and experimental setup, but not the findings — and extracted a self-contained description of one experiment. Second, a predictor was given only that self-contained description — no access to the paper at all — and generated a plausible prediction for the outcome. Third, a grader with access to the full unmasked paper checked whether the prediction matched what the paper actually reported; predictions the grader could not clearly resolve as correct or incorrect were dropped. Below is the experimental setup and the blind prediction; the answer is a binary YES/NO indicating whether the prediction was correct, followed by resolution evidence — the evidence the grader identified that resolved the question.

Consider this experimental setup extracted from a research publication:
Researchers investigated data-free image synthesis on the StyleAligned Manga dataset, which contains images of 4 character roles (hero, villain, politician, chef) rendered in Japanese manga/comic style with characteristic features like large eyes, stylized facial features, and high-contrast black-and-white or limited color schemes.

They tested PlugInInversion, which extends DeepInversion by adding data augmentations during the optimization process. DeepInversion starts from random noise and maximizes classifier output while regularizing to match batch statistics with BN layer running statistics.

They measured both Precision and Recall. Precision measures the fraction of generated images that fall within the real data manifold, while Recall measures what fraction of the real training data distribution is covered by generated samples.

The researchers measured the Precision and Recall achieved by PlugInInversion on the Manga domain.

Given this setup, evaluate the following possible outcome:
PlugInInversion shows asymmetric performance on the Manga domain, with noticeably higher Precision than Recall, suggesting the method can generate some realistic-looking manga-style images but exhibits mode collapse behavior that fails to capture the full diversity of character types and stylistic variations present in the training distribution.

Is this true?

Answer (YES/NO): NO